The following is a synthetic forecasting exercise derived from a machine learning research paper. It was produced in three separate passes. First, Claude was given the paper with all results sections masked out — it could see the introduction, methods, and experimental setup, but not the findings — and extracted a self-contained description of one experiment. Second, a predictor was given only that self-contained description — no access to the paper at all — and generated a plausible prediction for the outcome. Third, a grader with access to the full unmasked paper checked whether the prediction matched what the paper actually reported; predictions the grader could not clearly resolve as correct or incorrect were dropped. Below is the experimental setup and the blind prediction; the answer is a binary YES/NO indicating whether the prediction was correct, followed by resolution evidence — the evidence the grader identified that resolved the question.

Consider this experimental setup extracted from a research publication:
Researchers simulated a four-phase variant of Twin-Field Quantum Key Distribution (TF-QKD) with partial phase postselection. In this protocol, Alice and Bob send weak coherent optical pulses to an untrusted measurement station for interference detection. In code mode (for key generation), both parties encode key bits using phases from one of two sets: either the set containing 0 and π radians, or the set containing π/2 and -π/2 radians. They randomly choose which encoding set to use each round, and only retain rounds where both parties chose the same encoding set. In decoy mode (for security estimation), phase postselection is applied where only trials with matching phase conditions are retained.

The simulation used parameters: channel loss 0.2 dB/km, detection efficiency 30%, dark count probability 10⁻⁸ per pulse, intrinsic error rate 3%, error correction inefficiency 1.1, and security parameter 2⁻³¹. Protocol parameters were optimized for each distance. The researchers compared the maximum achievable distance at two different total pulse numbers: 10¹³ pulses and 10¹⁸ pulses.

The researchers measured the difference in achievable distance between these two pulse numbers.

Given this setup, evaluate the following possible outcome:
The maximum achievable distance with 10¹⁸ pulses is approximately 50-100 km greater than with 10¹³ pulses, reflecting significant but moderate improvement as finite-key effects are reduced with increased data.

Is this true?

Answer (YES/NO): NO